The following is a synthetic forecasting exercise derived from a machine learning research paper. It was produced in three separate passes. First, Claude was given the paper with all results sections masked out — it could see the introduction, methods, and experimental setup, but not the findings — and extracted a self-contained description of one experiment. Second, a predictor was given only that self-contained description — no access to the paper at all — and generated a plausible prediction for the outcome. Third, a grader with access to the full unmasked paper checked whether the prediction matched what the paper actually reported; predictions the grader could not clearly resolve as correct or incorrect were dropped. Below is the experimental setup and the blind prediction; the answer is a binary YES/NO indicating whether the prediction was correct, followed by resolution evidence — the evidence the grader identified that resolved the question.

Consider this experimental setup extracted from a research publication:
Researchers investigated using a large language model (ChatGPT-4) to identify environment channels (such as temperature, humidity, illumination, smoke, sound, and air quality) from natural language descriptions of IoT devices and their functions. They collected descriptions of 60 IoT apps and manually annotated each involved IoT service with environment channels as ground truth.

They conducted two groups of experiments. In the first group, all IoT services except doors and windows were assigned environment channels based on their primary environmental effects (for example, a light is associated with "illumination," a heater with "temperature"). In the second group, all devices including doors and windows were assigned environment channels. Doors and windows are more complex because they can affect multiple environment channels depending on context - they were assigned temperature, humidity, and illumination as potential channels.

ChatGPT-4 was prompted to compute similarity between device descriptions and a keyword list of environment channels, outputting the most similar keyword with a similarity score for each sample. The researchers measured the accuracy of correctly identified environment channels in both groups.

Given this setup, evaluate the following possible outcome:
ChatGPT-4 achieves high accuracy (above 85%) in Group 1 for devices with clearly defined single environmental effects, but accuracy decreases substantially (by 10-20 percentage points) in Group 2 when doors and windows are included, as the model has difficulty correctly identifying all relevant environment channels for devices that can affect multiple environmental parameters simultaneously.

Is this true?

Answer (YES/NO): YES